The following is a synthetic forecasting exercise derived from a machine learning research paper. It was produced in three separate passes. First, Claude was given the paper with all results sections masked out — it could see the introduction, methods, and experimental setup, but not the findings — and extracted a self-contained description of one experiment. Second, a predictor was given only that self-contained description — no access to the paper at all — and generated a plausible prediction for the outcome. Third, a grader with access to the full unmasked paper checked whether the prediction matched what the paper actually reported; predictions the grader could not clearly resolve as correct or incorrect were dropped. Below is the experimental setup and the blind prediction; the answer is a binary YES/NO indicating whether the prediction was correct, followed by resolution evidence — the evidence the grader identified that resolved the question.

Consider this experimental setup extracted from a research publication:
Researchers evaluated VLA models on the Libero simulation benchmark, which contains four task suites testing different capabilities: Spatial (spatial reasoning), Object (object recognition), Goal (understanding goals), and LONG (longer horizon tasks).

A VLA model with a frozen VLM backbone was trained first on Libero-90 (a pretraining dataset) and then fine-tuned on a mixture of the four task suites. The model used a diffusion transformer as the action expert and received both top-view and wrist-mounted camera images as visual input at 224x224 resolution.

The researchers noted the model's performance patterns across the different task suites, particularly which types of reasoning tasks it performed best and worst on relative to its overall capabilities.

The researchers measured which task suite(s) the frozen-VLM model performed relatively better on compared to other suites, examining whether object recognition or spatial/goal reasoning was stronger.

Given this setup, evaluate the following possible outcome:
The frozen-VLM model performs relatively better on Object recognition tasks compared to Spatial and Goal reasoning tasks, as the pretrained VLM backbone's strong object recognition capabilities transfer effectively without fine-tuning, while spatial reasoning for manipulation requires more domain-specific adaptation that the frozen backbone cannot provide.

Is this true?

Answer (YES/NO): YES